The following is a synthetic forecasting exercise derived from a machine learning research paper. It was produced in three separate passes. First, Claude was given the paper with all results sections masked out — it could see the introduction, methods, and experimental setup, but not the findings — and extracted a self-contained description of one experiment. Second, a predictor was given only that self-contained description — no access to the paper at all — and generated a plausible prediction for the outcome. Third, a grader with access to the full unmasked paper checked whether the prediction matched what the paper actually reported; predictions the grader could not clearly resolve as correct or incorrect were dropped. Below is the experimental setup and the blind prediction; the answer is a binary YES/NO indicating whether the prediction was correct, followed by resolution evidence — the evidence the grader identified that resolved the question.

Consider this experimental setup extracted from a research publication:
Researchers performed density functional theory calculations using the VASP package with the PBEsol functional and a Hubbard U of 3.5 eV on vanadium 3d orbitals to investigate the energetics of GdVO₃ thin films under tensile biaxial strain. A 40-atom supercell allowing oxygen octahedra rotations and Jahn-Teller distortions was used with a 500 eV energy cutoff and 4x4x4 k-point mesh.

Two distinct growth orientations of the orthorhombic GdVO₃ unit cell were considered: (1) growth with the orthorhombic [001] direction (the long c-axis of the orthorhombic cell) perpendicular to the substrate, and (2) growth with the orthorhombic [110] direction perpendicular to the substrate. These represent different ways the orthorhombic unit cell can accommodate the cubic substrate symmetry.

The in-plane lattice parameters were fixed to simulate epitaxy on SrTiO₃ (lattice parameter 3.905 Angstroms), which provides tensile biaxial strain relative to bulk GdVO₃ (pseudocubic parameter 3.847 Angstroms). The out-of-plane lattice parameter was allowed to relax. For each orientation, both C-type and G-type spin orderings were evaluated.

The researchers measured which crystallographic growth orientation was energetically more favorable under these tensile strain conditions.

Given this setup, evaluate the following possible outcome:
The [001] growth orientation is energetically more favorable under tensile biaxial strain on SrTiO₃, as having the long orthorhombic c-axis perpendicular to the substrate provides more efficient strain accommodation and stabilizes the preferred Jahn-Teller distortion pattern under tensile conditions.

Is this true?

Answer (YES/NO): YES